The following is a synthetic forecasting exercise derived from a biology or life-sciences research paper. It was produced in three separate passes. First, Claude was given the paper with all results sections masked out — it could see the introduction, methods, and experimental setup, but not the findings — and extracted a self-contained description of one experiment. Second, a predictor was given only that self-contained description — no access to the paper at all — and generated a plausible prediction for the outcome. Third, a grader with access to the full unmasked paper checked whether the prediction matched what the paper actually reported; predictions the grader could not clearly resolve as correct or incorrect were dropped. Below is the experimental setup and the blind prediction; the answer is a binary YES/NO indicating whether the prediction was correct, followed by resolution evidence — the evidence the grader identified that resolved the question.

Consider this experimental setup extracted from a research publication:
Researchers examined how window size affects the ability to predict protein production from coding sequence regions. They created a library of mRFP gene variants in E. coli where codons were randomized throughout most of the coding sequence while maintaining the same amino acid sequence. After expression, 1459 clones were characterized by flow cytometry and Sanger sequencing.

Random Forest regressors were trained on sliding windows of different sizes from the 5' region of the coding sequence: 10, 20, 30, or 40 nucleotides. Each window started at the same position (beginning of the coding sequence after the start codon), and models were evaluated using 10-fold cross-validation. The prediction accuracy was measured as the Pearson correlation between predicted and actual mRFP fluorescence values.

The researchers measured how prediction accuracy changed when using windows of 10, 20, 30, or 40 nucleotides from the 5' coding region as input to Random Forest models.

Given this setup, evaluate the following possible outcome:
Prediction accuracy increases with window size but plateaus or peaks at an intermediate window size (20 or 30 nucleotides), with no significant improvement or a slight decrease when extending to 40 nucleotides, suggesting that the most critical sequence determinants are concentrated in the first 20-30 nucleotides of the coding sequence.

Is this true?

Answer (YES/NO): YES